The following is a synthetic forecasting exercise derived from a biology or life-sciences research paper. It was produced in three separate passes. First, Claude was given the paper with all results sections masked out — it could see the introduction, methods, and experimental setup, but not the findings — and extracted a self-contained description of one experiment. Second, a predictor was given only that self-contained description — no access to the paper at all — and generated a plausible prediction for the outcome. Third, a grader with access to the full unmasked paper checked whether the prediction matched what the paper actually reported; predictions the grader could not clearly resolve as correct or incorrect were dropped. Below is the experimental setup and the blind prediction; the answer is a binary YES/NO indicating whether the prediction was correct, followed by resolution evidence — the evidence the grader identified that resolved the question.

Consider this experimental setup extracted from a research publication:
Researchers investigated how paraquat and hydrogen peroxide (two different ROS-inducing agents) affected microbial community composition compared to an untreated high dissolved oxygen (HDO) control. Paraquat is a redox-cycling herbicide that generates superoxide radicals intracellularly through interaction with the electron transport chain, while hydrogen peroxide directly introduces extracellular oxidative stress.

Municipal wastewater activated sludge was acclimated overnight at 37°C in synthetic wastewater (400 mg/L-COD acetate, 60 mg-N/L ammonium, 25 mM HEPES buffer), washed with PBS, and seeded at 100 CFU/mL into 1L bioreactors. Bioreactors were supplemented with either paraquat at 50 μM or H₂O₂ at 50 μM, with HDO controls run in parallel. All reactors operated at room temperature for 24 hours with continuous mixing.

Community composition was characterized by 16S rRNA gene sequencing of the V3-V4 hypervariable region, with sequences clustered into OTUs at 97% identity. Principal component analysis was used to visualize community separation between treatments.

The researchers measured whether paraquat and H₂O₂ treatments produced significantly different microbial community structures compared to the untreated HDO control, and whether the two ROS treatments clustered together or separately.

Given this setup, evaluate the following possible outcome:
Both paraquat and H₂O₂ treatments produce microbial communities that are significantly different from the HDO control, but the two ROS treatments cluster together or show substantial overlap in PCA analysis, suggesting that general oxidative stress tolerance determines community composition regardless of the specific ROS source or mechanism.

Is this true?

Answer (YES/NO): NO